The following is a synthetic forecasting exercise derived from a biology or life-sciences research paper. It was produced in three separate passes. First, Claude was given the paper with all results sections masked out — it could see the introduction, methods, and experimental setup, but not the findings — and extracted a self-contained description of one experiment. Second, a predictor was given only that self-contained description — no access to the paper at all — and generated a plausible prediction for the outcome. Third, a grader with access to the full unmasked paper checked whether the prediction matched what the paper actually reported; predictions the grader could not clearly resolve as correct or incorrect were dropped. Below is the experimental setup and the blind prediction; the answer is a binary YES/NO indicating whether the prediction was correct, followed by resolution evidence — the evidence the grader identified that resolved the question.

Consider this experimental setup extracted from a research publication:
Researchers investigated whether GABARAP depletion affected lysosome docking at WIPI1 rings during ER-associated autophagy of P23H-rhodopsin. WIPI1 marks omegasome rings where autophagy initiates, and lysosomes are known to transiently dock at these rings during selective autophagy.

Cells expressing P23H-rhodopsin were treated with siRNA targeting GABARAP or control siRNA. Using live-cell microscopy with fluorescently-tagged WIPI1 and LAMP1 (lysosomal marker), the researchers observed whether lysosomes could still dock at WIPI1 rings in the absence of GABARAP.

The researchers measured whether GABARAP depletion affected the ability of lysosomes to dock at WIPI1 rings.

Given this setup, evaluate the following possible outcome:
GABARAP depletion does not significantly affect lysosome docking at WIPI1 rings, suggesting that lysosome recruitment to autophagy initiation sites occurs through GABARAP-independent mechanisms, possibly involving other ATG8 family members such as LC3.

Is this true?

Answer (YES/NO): YES